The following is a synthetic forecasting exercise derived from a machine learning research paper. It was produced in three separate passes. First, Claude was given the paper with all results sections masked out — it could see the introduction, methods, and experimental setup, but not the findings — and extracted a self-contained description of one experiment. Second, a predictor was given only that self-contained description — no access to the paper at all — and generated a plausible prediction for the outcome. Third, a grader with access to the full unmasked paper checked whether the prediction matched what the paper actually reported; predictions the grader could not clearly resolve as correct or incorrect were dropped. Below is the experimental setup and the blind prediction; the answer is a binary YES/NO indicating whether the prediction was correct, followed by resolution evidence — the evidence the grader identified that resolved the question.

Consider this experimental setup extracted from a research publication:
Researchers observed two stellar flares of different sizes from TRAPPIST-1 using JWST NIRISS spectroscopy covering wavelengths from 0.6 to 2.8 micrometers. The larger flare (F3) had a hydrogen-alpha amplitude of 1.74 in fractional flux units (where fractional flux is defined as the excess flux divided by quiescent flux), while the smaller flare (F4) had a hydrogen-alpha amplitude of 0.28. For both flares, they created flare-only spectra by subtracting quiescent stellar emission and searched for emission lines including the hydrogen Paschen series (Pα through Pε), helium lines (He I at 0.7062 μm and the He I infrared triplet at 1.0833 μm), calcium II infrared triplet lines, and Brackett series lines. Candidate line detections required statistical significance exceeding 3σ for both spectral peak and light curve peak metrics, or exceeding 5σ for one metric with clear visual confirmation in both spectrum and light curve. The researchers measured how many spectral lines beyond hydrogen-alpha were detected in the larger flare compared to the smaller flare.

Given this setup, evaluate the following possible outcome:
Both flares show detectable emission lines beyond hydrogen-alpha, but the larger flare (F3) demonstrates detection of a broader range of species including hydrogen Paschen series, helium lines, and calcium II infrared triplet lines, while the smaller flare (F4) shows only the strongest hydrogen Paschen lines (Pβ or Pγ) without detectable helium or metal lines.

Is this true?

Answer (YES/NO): NO